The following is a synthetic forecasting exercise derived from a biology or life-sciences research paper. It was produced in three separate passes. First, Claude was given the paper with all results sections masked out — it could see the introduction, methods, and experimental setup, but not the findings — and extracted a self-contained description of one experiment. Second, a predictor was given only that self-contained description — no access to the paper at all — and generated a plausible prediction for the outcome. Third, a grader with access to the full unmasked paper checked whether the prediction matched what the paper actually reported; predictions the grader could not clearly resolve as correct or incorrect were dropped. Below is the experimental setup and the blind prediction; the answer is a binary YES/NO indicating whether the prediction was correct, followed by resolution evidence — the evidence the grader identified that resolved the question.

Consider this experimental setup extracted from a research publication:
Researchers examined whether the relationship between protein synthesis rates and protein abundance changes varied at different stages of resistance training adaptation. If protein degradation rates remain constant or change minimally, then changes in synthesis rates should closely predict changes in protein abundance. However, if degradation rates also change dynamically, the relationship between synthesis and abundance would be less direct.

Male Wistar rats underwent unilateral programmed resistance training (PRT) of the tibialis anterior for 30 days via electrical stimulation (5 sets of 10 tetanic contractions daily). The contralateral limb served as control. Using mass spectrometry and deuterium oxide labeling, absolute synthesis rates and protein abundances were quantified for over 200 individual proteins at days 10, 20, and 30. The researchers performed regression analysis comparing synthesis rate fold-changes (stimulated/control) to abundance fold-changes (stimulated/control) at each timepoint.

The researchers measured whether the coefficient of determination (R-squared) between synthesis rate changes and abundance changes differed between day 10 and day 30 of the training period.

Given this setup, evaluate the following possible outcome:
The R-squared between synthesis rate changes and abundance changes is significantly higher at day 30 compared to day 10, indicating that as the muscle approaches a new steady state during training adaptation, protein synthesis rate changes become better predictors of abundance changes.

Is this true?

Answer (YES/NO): NO